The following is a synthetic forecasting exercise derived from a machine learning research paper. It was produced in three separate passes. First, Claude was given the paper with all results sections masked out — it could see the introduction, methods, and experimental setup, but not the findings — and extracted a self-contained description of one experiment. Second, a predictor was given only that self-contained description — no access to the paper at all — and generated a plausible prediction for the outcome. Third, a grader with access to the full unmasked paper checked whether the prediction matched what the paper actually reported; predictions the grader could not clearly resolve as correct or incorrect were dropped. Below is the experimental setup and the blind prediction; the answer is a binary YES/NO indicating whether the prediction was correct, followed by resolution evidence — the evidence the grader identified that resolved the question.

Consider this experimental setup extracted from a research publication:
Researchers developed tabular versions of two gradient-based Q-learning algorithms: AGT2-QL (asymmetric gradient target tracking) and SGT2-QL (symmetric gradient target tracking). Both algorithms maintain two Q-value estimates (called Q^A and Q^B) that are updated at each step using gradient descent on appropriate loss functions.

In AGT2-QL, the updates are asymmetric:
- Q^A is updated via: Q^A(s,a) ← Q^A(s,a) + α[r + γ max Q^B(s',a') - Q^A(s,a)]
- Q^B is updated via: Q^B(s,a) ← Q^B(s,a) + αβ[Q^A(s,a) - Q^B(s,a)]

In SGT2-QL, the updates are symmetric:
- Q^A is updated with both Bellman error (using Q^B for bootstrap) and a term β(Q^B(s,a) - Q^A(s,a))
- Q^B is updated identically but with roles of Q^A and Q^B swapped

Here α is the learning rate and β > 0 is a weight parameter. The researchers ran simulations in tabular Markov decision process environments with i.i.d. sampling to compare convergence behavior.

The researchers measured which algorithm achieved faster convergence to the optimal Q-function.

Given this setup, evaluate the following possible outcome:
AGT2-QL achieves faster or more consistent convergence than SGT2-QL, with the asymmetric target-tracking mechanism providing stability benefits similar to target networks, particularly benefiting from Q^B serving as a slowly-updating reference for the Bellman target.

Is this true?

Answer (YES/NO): NO